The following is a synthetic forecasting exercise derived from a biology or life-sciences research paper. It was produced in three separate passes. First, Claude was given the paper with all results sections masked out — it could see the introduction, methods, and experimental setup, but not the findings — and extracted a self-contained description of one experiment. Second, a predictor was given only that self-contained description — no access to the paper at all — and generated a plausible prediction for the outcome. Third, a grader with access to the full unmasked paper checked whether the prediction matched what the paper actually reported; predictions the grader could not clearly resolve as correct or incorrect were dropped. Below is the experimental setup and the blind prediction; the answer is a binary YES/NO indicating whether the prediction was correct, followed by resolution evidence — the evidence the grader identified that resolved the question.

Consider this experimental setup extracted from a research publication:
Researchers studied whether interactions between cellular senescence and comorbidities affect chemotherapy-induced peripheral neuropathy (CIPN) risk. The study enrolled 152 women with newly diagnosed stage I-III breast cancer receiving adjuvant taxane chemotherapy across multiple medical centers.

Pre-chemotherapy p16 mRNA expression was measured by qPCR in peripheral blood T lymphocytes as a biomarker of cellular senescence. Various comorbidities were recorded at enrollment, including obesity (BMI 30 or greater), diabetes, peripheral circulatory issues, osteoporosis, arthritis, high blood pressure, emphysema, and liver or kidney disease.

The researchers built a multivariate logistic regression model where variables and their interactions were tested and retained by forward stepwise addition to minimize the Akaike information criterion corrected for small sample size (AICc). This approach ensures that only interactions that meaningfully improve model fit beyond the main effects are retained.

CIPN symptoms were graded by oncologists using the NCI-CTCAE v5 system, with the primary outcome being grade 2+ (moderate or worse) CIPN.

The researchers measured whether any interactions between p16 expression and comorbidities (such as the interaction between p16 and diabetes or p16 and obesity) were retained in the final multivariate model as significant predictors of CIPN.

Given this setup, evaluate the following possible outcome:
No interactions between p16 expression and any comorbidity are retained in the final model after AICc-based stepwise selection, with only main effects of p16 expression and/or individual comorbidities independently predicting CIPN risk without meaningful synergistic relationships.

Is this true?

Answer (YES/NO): YES